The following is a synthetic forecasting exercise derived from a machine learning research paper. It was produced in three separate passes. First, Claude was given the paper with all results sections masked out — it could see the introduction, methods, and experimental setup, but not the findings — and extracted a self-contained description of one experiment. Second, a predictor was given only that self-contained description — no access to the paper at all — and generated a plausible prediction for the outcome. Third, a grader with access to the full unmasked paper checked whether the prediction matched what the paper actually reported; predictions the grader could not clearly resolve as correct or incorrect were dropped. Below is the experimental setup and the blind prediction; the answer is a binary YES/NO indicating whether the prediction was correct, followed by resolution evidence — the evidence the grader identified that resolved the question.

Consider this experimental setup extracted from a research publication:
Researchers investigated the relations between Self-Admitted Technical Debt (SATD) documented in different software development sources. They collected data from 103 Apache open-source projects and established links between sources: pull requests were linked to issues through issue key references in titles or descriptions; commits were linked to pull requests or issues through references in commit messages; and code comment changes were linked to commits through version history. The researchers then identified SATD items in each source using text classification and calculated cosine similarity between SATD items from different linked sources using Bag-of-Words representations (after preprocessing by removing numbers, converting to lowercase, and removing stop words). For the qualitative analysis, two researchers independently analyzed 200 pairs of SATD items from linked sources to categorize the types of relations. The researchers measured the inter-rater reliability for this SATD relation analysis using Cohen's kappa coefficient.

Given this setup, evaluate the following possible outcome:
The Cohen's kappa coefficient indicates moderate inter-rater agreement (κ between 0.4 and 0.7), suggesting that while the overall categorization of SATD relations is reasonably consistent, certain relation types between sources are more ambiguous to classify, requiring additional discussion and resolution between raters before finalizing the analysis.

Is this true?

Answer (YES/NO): NO